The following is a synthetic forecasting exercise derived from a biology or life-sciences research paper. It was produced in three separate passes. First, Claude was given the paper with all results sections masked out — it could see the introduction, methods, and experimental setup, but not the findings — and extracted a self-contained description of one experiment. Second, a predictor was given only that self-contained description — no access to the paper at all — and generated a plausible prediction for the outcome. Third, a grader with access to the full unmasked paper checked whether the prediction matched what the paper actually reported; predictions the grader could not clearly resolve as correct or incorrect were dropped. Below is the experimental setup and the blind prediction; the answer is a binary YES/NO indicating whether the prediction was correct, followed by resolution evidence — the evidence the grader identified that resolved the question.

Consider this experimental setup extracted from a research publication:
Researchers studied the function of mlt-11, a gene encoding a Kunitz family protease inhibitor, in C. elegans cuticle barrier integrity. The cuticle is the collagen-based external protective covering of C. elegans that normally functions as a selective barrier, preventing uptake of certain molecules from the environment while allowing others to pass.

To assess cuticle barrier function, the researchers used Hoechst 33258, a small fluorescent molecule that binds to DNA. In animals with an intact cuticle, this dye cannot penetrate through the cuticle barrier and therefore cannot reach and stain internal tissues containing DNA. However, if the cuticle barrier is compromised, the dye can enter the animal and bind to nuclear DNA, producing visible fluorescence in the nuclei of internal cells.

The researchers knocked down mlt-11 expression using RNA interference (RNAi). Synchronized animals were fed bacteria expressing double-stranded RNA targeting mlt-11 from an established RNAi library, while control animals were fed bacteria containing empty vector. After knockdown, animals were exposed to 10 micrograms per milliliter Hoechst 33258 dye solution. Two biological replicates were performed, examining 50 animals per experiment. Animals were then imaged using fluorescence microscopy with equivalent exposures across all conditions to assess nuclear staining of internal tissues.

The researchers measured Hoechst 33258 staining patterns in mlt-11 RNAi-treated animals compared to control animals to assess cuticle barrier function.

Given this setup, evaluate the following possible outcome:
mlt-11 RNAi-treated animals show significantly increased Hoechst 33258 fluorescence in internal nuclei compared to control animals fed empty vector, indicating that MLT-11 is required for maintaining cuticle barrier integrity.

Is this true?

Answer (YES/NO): YES